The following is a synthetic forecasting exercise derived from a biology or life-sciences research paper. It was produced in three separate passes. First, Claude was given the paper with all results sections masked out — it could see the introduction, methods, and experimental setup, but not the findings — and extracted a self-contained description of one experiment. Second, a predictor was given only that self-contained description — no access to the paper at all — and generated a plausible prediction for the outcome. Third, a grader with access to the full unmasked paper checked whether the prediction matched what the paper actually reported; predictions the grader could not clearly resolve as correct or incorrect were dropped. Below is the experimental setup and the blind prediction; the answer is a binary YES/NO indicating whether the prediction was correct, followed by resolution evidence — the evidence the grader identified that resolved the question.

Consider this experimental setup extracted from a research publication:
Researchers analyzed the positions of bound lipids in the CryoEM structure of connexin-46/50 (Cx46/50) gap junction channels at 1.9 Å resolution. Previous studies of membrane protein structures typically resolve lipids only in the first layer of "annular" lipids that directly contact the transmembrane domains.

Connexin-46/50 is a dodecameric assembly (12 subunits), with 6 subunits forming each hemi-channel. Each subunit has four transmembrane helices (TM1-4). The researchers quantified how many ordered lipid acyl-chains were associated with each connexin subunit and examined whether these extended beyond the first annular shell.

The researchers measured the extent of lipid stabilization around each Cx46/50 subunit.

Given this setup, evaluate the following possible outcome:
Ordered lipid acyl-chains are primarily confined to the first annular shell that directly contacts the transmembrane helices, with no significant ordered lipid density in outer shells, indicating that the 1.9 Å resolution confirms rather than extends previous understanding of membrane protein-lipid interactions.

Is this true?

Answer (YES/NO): NO